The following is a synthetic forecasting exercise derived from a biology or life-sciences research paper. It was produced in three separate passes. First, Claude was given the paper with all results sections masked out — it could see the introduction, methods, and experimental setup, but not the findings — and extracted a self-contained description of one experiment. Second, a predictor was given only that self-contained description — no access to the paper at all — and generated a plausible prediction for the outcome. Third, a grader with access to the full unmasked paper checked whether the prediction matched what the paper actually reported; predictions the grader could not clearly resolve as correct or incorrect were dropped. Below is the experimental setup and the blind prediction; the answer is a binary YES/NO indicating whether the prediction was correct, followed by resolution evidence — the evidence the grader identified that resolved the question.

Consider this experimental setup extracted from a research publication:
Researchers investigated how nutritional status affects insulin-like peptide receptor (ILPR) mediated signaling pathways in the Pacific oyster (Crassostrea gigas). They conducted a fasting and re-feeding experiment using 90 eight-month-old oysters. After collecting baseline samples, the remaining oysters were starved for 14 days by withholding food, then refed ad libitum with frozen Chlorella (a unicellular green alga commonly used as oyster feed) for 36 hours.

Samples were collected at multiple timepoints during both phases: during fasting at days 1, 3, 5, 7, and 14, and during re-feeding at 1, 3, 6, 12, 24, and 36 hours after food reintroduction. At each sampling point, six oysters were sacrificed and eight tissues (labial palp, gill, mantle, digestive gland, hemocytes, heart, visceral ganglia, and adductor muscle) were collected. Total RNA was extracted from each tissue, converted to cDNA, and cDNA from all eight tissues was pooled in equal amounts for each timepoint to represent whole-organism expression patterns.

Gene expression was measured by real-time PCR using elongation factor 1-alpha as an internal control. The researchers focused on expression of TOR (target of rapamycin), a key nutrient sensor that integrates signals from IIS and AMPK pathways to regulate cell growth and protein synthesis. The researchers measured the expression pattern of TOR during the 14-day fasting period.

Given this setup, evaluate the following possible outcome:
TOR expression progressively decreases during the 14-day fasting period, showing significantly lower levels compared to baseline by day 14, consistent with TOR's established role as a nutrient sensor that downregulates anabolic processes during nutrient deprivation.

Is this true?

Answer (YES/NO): YES